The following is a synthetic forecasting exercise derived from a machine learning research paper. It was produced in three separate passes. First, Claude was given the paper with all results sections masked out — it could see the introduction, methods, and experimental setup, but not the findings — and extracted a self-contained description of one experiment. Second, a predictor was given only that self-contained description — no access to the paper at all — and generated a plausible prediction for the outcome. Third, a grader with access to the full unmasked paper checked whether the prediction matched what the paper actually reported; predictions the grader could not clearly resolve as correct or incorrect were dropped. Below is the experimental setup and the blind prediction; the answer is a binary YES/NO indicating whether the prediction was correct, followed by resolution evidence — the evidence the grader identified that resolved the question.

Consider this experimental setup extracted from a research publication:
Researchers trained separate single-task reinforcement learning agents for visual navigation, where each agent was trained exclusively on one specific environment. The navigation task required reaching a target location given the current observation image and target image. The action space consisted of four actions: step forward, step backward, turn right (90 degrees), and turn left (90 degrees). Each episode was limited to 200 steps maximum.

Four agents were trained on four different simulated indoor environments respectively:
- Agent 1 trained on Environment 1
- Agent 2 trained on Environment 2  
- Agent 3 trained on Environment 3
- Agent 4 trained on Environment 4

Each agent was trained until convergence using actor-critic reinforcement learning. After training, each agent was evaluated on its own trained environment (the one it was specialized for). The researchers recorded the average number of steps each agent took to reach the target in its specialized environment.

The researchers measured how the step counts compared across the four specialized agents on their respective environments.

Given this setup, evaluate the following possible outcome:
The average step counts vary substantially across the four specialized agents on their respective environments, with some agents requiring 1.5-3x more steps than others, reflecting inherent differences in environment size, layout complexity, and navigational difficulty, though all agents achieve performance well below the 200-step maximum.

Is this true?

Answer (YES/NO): YES